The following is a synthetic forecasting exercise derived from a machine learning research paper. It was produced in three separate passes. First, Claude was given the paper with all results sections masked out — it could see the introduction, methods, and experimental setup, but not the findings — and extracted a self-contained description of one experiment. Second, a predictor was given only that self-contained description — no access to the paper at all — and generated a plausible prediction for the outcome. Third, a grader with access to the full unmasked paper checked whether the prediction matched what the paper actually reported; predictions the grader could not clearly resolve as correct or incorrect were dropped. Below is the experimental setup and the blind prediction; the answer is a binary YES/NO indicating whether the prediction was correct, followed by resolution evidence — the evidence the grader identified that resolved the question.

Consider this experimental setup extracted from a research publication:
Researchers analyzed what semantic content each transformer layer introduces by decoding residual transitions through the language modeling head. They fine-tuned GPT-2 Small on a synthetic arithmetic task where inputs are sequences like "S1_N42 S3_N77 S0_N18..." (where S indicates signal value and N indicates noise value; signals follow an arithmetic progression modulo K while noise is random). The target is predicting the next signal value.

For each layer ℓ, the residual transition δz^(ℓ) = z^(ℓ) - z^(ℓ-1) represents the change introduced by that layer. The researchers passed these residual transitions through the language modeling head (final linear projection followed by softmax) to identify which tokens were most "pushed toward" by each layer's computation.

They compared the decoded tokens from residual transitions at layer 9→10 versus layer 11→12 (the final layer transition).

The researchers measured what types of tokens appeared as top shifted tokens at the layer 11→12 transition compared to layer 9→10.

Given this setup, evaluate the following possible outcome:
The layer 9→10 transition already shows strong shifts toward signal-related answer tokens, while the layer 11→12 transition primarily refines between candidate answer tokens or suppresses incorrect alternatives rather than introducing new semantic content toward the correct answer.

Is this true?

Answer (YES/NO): NO